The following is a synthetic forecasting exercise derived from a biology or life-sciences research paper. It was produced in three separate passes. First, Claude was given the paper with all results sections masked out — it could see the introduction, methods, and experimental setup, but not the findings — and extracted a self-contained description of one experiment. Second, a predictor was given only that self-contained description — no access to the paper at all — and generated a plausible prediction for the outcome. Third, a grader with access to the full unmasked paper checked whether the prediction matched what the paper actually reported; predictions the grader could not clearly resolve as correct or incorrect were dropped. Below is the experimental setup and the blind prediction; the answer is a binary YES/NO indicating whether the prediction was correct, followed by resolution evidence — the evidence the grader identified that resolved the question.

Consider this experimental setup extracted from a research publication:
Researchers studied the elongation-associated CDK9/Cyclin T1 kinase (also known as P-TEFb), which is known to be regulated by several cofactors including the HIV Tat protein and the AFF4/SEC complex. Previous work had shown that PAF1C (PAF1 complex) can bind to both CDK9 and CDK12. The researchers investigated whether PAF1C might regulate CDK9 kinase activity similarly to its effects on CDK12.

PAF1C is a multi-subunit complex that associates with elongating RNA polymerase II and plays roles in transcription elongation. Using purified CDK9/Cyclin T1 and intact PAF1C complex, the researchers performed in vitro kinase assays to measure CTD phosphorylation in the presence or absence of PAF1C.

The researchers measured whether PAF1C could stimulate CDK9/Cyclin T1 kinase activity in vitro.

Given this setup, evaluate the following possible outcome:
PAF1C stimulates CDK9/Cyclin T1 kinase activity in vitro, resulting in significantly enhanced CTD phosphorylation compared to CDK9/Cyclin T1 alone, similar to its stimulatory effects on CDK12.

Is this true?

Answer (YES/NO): NO